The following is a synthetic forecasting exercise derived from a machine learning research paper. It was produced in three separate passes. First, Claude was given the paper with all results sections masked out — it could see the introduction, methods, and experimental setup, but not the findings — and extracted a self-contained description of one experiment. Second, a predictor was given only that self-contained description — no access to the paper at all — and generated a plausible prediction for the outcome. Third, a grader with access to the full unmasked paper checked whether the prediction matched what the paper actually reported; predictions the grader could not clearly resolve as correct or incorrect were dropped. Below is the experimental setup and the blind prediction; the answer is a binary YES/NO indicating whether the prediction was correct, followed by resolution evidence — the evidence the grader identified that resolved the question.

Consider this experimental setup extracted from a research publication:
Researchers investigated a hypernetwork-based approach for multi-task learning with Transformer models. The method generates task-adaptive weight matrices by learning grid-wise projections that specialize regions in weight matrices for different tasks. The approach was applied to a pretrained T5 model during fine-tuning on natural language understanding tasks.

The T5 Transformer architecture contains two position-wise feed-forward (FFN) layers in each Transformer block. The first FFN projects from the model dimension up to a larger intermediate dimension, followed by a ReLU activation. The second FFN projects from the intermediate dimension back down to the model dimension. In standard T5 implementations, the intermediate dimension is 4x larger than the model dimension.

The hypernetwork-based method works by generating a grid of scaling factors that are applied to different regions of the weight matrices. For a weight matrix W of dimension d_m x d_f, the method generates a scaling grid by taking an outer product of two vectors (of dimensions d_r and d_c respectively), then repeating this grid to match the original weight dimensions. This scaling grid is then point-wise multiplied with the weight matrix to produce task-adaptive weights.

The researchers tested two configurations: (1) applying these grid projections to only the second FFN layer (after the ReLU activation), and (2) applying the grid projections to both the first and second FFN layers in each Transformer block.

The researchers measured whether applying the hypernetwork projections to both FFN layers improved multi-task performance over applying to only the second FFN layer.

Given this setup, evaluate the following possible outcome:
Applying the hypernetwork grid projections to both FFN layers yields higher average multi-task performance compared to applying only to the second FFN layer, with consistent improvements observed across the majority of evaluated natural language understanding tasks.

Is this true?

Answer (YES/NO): NO